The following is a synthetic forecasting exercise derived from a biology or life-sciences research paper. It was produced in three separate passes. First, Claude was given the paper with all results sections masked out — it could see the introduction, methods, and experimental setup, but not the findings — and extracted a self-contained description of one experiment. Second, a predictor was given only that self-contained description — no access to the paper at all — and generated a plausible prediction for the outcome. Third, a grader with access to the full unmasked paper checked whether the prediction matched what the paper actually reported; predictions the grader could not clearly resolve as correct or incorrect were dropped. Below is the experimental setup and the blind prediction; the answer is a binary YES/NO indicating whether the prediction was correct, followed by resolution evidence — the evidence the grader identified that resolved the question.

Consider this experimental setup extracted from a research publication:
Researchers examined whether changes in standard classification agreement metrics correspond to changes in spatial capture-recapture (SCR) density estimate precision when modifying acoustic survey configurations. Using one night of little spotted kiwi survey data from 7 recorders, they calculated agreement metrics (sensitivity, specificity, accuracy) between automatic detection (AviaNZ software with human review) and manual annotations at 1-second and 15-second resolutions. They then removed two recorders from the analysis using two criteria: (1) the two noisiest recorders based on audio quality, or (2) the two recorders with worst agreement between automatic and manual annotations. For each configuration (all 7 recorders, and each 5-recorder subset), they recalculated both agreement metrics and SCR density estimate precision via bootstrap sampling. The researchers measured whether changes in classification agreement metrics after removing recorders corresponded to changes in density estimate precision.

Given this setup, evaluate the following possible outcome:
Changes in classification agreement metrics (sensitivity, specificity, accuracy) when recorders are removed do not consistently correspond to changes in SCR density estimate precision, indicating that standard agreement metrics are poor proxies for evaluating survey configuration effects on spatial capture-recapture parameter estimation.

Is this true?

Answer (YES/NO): YES